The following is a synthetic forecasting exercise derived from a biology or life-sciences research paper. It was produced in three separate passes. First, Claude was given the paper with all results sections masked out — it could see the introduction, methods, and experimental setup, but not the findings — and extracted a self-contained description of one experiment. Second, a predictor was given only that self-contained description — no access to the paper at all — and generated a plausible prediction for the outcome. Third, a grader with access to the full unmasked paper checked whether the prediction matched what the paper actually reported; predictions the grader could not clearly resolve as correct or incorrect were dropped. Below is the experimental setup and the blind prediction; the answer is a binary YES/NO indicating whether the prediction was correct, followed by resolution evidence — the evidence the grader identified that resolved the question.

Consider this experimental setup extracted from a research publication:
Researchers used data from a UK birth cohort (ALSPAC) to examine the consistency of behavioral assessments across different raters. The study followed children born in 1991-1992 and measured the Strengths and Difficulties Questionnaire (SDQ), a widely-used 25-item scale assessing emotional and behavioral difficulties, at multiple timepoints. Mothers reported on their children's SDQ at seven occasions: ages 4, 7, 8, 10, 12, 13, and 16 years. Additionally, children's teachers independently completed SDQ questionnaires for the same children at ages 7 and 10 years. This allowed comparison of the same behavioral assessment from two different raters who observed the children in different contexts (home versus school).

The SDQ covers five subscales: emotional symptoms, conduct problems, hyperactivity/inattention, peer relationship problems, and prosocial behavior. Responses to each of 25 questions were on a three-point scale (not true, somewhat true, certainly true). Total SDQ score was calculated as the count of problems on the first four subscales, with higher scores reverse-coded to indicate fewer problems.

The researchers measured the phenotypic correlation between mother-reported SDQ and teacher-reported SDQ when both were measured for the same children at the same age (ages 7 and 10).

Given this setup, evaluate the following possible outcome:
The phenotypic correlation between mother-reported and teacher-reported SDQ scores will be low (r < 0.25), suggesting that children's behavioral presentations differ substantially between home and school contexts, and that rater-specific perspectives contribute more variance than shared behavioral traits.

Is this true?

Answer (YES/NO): YES